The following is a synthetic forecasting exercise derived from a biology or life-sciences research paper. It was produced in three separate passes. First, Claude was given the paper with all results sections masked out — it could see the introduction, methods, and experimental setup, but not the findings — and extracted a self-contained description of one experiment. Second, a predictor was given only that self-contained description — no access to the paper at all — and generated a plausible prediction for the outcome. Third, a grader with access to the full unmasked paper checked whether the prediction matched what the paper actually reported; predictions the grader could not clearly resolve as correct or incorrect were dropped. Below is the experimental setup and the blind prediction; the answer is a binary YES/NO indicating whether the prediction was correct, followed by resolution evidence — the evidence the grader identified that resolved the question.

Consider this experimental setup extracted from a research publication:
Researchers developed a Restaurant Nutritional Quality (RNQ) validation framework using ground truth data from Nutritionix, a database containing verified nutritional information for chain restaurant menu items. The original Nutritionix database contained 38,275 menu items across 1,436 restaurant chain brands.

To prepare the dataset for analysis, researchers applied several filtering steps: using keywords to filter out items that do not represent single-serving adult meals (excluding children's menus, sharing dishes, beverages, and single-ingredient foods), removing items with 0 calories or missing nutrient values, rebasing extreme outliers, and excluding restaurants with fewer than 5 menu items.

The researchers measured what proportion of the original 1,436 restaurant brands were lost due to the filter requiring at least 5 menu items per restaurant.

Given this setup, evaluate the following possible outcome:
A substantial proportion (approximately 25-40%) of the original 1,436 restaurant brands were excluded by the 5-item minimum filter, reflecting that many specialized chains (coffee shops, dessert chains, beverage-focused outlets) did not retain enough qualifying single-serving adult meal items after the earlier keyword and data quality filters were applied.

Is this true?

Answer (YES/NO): YES